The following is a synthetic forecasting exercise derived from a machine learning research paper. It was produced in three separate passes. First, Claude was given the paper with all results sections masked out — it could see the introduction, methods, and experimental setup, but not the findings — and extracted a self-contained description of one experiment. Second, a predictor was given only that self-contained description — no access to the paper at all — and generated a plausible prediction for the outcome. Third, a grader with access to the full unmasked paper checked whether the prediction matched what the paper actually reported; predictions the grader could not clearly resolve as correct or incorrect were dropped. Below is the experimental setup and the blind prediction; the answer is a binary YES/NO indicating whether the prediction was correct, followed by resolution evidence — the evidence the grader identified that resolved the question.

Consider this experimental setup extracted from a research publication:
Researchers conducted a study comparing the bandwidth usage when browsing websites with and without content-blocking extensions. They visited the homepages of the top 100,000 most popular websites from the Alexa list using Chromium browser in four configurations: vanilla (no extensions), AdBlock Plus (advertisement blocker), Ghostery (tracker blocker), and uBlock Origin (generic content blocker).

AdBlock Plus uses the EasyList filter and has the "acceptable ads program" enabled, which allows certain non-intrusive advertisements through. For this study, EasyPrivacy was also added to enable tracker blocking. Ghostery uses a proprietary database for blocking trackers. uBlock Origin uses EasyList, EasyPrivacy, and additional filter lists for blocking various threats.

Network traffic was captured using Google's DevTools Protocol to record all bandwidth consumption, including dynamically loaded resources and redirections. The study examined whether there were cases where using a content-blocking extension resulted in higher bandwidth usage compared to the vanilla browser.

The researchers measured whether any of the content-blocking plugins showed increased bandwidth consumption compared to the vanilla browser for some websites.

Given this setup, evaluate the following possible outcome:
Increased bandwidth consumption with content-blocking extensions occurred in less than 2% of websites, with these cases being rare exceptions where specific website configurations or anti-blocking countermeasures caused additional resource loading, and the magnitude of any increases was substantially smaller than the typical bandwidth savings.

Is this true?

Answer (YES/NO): NO